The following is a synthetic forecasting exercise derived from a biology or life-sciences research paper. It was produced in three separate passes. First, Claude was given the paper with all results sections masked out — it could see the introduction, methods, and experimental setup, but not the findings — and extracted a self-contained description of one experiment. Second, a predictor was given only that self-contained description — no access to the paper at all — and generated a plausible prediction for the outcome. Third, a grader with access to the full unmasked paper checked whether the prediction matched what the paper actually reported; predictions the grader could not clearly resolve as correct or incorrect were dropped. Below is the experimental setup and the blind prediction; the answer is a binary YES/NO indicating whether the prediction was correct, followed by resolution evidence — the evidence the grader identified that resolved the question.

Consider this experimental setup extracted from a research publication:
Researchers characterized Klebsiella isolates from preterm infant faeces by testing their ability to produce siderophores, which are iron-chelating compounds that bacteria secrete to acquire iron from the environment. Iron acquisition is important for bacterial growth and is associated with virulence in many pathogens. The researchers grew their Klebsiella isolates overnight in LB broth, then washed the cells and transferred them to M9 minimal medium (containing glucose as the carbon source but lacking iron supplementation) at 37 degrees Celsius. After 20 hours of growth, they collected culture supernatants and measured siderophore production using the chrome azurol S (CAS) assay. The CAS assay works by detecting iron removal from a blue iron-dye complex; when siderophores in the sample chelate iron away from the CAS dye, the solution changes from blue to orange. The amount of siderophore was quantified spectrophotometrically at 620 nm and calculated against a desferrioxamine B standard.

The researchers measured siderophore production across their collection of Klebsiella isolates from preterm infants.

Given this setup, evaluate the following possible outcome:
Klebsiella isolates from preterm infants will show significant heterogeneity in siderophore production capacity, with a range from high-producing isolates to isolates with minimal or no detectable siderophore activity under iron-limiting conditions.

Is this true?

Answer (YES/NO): NO